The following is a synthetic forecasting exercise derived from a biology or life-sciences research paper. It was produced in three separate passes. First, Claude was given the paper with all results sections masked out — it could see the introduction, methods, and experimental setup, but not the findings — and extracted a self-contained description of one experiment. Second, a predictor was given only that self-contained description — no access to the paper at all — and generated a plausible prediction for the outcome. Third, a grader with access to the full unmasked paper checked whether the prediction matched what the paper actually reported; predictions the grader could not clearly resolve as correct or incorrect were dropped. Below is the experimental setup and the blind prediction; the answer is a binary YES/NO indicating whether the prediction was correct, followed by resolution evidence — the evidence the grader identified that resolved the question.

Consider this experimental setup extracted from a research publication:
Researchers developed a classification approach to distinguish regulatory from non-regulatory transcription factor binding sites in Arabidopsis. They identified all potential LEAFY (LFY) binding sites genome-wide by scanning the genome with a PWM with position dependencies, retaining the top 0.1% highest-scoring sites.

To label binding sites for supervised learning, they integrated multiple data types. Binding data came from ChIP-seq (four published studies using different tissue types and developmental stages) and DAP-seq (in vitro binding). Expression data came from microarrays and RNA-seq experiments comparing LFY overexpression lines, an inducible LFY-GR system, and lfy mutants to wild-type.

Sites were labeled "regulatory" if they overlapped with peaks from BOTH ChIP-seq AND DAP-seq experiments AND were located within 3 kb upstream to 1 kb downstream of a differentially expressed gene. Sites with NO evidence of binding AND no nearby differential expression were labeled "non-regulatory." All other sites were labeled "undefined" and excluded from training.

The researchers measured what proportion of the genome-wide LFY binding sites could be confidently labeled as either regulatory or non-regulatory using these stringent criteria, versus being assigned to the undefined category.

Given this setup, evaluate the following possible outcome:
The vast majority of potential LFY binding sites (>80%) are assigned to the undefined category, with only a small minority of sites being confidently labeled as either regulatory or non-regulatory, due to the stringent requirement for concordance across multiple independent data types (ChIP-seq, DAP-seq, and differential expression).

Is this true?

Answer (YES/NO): NO